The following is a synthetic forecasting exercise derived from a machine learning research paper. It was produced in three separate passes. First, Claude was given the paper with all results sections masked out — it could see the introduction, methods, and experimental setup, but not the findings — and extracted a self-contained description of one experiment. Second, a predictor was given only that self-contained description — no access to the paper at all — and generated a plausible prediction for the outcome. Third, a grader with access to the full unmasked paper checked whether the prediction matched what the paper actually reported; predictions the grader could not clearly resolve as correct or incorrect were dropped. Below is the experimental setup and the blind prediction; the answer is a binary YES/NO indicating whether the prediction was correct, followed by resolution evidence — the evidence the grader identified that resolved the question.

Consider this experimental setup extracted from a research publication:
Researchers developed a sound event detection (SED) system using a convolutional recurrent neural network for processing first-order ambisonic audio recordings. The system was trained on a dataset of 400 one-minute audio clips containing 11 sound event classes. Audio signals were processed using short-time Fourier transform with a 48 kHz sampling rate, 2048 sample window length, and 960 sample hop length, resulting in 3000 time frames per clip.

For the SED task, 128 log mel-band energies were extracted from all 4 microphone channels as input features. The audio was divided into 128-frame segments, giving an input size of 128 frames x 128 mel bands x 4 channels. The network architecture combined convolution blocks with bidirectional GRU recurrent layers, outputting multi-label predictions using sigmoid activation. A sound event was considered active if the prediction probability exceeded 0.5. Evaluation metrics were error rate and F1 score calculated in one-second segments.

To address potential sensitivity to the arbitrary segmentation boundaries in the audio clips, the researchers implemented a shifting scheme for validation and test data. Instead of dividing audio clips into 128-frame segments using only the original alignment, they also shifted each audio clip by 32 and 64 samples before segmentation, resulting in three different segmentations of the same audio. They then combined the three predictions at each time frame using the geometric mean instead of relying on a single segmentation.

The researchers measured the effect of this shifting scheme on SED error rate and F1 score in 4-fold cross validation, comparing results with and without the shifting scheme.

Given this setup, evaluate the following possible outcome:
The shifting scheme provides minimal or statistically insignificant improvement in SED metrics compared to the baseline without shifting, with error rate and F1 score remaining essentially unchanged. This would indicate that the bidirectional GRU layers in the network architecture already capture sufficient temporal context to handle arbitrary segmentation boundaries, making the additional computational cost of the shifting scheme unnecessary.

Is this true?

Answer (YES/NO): NO